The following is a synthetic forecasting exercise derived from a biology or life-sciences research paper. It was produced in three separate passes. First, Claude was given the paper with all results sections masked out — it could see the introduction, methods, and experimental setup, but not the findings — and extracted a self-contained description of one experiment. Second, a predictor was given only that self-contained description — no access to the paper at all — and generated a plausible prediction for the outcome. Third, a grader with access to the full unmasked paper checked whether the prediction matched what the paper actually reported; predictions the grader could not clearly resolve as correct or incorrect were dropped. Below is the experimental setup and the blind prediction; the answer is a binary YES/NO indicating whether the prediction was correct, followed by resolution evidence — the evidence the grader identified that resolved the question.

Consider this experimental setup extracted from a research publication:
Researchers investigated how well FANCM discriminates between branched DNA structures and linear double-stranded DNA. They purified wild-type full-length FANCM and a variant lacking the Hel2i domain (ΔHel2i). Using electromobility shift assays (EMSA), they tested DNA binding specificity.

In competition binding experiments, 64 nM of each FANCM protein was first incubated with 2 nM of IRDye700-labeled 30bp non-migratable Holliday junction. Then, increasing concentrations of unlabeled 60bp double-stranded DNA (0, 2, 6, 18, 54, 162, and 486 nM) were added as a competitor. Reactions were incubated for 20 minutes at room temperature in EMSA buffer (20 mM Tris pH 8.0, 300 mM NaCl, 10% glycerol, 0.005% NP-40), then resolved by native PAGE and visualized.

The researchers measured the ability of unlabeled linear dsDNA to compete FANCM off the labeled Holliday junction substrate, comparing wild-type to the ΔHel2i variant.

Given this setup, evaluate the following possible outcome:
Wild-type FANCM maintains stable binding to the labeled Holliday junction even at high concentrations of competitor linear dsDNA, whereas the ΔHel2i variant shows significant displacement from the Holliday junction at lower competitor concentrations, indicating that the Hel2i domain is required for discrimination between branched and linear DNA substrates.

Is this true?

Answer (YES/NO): NO